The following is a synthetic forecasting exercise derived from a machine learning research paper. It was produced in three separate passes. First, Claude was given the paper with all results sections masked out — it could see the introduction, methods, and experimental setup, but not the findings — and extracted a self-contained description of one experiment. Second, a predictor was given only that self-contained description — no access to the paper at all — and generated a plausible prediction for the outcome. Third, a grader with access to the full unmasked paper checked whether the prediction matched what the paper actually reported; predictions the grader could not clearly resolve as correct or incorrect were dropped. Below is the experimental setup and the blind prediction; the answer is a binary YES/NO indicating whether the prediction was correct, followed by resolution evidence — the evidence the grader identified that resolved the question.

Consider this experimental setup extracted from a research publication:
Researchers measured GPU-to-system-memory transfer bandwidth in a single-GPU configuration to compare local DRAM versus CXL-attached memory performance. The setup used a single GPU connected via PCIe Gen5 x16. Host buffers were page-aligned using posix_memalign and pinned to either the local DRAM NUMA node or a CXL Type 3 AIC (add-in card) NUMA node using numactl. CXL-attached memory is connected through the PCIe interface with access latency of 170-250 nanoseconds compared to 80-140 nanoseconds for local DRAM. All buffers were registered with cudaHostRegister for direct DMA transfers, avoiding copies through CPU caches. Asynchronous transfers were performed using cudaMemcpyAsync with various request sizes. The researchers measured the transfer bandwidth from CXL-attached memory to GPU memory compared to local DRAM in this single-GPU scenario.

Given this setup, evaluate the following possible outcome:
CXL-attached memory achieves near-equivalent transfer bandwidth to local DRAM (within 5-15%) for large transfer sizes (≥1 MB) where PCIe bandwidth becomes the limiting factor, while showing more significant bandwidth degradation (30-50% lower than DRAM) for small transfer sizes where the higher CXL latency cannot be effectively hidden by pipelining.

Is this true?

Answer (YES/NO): NO